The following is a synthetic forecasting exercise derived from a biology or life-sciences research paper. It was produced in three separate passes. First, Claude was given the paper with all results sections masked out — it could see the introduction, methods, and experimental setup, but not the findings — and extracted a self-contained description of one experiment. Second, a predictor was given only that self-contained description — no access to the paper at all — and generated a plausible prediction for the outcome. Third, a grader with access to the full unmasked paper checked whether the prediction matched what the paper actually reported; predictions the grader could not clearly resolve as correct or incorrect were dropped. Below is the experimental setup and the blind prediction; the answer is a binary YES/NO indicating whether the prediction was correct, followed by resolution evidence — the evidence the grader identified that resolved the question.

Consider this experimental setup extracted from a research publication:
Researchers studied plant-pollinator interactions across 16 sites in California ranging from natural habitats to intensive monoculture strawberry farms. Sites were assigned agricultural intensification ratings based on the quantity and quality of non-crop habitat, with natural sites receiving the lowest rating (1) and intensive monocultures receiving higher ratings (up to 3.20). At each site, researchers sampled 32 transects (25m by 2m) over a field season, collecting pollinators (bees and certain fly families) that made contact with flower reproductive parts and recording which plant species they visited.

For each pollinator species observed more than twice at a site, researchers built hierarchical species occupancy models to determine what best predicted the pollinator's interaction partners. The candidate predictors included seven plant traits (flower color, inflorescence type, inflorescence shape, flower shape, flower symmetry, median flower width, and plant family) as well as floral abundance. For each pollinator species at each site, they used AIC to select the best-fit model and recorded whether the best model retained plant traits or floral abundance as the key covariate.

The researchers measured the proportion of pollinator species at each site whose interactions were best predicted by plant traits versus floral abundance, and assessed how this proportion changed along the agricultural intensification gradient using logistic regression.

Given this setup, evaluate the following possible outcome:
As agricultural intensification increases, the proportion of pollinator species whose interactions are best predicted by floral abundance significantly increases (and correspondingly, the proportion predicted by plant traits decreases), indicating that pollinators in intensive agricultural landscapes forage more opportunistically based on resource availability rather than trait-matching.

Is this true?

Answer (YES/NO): YES